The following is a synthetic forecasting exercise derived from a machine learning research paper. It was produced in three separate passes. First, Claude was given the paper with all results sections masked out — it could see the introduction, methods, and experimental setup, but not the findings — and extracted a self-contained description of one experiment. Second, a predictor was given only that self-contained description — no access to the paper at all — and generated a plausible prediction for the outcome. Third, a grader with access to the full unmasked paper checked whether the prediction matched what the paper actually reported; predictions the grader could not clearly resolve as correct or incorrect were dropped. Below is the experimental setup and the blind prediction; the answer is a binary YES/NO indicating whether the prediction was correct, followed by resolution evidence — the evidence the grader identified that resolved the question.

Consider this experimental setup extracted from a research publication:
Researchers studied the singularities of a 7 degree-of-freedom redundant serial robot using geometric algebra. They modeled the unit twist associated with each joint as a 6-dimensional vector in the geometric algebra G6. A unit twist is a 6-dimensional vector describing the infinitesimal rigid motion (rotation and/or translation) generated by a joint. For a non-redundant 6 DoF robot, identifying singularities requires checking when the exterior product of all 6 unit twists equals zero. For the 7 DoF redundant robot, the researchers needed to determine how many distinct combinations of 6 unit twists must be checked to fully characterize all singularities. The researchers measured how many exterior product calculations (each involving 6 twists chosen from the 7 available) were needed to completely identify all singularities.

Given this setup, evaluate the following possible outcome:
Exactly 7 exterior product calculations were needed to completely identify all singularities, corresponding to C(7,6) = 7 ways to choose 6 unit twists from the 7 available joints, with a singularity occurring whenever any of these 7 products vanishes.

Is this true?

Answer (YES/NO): NO